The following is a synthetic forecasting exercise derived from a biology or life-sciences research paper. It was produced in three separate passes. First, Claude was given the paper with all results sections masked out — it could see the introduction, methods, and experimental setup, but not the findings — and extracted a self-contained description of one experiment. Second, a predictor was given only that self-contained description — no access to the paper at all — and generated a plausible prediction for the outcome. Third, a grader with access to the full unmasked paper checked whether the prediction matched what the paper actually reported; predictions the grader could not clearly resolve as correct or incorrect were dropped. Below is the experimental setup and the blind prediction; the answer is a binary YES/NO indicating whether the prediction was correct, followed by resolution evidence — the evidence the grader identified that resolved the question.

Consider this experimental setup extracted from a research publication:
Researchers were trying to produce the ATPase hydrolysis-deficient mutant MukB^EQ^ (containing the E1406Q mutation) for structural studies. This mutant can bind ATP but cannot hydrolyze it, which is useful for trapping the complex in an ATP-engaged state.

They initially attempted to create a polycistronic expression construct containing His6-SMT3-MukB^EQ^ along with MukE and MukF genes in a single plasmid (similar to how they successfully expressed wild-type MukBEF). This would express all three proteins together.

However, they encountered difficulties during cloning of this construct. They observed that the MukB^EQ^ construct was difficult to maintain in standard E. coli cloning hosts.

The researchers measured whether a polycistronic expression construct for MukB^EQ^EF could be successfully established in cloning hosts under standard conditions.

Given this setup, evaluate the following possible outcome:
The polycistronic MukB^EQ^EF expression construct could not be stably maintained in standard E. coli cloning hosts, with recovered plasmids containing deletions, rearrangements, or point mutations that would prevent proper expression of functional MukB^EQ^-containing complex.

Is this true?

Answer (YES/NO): NO